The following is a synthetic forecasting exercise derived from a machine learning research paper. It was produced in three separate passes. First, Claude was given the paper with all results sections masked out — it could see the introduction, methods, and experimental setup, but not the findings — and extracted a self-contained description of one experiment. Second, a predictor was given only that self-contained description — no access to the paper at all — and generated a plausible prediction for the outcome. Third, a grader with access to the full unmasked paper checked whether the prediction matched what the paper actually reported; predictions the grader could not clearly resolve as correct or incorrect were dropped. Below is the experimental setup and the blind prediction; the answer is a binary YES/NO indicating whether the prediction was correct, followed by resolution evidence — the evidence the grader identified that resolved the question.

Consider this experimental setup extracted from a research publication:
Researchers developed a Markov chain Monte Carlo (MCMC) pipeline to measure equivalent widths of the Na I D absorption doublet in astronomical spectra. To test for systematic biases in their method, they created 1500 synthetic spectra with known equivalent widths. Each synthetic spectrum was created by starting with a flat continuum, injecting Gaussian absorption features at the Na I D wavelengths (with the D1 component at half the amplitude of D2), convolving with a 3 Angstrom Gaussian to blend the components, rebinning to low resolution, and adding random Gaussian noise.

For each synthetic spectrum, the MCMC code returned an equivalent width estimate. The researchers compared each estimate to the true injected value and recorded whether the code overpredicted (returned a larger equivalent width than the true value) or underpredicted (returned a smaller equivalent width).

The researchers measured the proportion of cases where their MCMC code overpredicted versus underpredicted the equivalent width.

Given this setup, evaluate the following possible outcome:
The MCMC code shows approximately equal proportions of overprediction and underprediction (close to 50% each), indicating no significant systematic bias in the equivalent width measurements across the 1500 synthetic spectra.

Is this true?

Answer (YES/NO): NO